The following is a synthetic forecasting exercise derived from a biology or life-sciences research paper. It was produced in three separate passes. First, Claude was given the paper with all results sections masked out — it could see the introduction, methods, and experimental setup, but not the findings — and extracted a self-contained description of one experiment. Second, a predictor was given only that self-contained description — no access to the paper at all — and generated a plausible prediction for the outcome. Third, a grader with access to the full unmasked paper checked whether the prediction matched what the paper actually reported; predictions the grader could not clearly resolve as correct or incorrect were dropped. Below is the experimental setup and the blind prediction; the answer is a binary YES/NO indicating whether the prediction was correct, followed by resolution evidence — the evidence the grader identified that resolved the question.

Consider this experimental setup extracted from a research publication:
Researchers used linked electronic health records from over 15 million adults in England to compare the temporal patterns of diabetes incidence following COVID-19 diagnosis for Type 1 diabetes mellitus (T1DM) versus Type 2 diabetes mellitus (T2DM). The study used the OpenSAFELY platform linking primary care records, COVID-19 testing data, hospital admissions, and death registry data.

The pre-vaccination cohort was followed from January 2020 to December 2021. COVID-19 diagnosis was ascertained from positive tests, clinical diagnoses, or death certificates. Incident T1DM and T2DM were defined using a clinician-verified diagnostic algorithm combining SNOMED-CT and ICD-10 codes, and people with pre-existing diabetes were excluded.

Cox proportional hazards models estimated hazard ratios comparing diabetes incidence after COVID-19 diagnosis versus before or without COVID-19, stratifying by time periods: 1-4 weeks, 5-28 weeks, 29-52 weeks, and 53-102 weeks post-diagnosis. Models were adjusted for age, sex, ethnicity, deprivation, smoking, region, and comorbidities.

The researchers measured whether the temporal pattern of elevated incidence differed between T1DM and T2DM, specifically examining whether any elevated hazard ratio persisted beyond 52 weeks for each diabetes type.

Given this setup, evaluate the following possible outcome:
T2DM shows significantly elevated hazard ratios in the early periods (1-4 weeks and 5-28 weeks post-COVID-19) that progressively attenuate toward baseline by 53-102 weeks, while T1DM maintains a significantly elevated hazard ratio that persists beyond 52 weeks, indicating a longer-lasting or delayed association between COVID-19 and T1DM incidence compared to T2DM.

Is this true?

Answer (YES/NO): NO